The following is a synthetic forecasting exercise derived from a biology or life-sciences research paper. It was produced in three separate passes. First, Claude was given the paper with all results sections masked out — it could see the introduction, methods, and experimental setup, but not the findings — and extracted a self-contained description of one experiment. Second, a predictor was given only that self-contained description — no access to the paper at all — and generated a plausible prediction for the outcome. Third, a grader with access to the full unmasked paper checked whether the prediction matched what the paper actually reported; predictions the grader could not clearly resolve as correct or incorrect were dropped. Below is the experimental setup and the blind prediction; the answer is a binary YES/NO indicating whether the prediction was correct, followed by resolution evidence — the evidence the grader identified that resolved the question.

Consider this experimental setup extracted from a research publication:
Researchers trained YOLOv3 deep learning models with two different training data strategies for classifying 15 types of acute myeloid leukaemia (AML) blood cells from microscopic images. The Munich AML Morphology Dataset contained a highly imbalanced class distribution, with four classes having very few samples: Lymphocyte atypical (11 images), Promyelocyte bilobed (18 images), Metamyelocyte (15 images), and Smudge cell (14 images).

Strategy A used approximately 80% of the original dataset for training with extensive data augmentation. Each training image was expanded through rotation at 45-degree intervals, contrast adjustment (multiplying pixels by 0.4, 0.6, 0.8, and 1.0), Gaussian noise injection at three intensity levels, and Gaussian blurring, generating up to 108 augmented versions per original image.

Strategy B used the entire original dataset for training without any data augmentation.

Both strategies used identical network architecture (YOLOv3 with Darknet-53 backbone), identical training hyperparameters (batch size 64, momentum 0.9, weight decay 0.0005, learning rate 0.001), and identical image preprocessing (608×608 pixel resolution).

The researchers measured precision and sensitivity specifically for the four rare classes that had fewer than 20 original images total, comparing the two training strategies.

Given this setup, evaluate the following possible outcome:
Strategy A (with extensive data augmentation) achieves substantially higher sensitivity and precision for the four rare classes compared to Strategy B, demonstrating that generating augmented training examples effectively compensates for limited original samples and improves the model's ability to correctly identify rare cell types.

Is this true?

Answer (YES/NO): NO